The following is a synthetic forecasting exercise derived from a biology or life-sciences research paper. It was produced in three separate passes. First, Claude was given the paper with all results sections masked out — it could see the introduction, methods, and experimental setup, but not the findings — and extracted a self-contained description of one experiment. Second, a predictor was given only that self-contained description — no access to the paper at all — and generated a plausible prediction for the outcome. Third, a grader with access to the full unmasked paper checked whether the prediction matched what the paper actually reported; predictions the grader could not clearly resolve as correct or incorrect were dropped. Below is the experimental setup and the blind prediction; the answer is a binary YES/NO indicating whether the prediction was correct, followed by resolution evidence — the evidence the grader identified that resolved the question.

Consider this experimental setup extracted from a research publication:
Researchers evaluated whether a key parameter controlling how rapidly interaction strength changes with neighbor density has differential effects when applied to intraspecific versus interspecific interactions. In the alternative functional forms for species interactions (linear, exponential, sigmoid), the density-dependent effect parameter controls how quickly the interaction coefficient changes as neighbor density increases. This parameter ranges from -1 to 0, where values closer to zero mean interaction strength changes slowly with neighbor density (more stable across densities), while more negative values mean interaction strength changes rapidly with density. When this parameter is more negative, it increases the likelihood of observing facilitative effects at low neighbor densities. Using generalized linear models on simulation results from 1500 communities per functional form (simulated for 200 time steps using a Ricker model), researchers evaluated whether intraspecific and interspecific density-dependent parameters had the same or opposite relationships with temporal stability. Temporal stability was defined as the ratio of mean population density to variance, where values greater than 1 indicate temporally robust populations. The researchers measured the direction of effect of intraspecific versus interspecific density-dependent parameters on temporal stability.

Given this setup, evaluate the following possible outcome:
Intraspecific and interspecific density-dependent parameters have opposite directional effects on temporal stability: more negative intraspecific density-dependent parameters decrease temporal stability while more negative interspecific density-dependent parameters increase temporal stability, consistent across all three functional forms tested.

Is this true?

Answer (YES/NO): YES